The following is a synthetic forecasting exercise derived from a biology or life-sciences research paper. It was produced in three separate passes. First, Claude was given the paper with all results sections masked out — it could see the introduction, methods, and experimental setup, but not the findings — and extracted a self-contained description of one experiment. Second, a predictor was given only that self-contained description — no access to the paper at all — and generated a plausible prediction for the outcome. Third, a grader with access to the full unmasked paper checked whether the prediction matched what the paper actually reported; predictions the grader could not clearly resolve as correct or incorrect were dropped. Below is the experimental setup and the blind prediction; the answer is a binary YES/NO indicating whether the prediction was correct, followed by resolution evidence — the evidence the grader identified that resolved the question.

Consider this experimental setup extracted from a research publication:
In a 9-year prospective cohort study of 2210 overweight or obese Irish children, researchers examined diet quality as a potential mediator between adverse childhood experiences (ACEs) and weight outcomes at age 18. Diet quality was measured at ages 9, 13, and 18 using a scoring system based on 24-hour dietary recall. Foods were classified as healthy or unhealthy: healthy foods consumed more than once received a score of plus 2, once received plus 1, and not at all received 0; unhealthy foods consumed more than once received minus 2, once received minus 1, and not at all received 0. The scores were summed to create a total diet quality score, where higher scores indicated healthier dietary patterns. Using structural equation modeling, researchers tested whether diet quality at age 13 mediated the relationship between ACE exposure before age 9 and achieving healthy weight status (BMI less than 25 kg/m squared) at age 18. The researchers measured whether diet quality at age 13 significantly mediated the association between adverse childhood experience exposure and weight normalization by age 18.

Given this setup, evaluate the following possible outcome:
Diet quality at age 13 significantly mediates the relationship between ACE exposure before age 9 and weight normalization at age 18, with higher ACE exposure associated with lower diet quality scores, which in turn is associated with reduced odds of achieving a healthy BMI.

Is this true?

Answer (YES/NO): NO